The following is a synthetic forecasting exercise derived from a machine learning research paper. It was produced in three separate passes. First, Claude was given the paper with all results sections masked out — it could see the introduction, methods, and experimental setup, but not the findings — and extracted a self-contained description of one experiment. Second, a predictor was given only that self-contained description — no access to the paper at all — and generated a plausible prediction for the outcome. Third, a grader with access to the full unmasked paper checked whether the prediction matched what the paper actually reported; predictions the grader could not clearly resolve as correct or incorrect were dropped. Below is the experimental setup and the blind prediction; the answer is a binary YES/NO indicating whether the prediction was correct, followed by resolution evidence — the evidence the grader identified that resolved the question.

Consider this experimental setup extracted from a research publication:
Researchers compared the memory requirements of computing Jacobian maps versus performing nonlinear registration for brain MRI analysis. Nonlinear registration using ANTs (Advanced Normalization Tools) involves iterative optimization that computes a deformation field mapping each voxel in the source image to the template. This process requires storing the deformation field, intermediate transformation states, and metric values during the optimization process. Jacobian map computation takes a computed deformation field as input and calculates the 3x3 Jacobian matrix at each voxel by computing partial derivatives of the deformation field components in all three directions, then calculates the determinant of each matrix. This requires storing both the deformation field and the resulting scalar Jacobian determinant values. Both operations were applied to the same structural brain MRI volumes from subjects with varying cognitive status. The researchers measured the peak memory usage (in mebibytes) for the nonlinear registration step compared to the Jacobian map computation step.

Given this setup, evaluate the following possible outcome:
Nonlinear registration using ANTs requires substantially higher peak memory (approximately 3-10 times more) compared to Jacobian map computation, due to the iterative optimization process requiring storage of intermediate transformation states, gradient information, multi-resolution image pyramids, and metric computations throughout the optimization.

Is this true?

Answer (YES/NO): NO